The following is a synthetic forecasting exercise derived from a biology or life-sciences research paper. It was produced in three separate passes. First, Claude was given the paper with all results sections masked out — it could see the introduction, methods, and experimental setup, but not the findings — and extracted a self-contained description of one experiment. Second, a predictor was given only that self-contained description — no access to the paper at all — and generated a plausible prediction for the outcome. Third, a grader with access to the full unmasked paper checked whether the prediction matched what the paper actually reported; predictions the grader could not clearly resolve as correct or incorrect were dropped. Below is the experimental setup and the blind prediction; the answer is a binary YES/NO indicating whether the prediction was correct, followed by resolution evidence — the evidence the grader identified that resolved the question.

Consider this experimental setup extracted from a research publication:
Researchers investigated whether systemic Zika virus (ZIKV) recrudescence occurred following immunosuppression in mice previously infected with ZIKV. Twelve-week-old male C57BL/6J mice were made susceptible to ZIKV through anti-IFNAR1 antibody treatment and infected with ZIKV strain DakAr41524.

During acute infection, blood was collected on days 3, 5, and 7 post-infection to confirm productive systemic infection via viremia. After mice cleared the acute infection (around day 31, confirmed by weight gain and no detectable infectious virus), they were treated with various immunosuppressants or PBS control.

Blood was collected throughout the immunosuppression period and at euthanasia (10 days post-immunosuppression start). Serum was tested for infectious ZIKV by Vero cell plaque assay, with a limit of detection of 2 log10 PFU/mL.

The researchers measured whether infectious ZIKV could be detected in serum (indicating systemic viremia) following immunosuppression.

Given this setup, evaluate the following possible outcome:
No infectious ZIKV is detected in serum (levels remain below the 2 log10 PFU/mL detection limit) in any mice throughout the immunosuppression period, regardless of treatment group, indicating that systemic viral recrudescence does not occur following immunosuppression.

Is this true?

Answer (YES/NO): YES